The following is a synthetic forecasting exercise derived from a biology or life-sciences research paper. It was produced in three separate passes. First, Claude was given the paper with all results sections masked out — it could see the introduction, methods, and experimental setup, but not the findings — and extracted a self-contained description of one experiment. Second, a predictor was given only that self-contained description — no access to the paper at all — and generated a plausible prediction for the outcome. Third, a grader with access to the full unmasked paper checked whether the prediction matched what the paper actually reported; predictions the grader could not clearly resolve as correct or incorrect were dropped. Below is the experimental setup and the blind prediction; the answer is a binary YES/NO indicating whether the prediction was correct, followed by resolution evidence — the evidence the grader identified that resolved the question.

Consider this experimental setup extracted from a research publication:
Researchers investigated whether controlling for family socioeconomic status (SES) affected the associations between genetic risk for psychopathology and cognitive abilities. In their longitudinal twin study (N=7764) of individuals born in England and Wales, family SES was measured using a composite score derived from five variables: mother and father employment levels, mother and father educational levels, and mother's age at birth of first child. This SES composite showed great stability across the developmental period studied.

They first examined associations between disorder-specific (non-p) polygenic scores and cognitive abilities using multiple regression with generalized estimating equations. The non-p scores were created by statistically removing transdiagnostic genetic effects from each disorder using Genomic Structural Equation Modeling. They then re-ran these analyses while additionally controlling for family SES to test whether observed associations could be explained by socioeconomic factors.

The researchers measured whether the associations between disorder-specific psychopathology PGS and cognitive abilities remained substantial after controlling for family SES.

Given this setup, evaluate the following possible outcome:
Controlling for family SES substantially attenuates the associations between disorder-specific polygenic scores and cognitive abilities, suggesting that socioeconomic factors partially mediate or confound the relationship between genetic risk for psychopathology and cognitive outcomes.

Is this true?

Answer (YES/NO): NO